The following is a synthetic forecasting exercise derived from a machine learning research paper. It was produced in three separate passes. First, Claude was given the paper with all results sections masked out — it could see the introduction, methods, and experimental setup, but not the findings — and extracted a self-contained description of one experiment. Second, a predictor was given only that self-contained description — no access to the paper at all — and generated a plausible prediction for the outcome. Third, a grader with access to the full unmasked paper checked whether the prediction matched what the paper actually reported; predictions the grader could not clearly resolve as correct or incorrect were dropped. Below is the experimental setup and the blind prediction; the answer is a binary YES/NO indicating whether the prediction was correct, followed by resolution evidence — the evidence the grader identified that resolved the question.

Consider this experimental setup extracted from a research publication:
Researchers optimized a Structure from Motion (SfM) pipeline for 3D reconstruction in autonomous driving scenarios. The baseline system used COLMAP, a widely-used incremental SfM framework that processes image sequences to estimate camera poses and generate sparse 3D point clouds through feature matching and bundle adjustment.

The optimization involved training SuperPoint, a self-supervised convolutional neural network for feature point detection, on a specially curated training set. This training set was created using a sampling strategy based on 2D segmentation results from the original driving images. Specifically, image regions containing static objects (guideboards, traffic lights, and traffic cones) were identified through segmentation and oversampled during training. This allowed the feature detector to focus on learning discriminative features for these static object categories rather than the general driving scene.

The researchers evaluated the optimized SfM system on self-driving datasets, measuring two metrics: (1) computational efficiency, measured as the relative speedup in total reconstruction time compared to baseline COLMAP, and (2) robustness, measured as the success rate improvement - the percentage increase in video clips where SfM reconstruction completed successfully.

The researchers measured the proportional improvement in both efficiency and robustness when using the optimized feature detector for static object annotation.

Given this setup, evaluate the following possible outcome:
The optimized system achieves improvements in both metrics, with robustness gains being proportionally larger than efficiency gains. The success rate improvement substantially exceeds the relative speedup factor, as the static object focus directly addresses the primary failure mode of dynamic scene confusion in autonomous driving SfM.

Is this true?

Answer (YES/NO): NO